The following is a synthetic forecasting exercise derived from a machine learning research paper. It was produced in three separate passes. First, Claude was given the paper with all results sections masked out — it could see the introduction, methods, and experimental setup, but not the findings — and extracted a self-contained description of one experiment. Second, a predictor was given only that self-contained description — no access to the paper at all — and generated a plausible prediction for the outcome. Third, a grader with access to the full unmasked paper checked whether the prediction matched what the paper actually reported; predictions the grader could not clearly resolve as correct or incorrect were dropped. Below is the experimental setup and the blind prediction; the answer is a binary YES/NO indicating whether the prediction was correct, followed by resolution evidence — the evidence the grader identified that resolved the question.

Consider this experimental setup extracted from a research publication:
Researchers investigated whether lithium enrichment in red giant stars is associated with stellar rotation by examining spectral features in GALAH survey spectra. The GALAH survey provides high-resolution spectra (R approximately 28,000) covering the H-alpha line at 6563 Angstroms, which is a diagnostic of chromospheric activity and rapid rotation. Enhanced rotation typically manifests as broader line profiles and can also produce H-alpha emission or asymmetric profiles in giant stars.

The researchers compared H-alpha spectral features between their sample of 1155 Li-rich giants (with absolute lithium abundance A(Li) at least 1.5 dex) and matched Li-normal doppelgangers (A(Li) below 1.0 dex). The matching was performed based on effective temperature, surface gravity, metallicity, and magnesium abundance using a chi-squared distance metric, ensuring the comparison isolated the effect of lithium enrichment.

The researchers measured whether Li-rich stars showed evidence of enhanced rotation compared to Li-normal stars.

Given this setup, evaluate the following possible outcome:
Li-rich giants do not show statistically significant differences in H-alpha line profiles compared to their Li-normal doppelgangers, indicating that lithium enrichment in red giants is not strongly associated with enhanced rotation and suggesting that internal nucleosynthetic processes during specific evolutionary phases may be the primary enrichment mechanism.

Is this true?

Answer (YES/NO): NO